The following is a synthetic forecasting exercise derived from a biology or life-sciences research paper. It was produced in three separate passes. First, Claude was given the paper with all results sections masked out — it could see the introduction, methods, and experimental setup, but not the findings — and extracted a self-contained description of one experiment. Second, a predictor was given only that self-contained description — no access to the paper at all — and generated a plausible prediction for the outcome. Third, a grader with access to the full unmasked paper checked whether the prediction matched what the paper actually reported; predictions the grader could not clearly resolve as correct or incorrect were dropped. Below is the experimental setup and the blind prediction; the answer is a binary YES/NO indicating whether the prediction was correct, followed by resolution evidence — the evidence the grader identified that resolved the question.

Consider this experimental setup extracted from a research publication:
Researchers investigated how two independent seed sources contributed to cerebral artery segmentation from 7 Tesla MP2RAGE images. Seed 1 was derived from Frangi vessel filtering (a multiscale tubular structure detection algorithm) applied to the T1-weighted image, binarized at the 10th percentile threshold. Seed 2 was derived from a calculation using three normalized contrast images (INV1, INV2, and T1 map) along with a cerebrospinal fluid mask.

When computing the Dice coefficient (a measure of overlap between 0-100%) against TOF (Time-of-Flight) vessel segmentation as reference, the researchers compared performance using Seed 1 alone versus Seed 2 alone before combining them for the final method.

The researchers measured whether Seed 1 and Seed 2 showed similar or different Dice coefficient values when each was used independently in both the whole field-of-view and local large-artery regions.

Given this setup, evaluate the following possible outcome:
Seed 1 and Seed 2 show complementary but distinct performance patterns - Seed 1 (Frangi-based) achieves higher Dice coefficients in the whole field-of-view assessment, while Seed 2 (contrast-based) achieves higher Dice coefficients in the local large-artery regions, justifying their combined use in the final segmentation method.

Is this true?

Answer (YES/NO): NO